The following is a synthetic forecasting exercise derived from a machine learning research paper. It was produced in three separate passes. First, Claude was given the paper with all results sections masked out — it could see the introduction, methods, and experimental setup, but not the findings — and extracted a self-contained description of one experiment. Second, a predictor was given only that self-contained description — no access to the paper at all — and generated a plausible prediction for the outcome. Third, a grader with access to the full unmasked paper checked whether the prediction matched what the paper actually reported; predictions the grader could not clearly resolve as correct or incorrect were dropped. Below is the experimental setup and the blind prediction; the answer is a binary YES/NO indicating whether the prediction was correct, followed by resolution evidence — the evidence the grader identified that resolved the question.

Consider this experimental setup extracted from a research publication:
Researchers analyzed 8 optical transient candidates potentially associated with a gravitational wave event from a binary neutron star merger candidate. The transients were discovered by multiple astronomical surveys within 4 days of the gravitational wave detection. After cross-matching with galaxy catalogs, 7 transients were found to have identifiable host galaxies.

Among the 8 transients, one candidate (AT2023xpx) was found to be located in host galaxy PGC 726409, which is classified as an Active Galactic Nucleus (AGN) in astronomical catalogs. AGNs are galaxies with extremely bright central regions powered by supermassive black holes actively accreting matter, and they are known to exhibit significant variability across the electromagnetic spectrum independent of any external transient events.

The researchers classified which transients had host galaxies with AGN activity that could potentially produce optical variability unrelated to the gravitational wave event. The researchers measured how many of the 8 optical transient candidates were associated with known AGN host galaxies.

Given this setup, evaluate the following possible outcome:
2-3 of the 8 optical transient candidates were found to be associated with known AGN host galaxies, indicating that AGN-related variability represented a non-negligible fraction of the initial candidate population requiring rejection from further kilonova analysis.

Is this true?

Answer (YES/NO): NO